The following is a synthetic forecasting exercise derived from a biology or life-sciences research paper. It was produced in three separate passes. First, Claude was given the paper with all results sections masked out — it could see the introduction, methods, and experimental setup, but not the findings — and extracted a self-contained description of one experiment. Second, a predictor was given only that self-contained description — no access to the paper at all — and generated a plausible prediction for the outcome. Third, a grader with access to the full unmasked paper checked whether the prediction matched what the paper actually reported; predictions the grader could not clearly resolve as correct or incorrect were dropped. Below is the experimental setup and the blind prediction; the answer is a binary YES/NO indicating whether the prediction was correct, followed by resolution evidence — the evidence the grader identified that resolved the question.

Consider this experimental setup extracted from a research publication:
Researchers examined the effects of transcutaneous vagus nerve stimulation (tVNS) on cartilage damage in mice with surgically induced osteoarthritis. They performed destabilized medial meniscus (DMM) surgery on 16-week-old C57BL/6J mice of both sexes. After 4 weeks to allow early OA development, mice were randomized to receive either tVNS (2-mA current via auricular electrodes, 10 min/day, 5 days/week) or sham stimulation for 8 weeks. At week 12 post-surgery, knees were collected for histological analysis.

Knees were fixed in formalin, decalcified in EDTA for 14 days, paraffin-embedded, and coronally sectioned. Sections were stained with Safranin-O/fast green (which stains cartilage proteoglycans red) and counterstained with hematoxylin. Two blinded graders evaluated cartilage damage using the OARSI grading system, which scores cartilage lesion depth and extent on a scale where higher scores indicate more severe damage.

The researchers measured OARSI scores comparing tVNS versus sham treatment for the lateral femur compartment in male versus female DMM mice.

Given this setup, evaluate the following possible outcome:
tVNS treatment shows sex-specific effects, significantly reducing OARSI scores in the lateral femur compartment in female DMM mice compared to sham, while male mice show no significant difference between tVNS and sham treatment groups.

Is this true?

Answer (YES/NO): NO